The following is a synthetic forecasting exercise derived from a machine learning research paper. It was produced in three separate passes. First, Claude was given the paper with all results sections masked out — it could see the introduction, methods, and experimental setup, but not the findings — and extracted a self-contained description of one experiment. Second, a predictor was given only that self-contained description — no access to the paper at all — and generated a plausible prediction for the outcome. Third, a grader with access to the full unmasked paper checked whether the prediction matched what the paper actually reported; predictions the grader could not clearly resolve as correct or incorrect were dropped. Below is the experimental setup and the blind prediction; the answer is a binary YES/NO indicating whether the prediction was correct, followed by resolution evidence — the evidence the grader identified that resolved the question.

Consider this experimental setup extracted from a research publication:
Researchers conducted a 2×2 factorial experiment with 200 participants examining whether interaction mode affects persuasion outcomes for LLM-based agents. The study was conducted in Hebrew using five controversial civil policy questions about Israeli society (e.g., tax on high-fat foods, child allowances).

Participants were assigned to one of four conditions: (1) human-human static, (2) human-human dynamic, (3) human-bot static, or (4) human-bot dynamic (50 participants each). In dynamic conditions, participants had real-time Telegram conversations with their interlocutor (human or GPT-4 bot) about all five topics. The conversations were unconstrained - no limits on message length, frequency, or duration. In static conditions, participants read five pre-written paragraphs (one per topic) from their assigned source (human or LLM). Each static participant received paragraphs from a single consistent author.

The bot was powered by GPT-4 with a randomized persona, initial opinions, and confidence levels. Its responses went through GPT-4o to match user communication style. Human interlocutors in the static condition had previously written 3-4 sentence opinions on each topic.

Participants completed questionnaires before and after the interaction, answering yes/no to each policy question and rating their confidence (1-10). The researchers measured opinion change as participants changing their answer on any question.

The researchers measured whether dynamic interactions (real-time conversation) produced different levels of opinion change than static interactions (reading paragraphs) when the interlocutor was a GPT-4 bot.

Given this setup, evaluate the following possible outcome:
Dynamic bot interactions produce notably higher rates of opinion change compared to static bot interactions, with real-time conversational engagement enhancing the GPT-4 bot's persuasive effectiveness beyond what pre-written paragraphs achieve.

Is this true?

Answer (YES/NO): NO